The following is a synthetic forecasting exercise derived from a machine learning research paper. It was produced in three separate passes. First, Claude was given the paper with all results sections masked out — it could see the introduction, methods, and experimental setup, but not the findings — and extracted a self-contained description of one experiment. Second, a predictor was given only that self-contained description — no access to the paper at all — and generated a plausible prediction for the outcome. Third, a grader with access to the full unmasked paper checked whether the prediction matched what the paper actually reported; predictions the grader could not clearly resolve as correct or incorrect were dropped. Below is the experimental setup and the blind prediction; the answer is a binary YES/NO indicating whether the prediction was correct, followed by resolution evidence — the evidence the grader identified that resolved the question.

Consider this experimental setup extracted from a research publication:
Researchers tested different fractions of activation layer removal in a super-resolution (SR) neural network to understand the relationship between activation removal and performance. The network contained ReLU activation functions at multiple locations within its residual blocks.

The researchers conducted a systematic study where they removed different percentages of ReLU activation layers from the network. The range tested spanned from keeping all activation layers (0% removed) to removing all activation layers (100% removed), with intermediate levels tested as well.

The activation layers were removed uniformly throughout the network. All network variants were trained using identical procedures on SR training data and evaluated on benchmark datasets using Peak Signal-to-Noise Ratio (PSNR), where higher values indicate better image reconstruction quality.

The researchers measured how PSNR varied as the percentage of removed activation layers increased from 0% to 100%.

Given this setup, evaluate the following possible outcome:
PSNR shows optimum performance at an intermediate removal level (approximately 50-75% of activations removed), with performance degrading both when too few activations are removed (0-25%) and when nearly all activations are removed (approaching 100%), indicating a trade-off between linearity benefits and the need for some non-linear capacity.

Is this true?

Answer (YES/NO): YES